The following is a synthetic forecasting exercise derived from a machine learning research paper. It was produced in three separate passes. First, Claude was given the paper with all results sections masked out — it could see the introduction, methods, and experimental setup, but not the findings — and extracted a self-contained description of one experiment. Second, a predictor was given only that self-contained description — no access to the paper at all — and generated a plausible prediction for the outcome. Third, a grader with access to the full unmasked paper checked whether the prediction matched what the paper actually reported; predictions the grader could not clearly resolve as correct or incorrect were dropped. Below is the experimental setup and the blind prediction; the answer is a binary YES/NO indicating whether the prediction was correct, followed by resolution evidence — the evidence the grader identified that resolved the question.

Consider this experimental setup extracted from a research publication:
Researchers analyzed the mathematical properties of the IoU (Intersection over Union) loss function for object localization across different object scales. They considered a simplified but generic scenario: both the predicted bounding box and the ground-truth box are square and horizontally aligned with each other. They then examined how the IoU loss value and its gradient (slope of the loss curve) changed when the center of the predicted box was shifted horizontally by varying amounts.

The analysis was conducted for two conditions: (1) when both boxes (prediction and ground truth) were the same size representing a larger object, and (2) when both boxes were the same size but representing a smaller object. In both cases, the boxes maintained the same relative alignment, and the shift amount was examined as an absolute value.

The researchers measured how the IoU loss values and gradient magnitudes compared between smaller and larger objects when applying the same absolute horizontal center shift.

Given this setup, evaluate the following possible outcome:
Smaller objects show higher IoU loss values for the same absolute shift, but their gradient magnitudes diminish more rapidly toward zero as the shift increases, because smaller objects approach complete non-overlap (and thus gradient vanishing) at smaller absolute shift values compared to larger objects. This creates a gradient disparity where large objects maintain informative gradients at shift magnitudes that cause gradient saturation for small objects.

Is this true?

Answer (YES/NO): NO